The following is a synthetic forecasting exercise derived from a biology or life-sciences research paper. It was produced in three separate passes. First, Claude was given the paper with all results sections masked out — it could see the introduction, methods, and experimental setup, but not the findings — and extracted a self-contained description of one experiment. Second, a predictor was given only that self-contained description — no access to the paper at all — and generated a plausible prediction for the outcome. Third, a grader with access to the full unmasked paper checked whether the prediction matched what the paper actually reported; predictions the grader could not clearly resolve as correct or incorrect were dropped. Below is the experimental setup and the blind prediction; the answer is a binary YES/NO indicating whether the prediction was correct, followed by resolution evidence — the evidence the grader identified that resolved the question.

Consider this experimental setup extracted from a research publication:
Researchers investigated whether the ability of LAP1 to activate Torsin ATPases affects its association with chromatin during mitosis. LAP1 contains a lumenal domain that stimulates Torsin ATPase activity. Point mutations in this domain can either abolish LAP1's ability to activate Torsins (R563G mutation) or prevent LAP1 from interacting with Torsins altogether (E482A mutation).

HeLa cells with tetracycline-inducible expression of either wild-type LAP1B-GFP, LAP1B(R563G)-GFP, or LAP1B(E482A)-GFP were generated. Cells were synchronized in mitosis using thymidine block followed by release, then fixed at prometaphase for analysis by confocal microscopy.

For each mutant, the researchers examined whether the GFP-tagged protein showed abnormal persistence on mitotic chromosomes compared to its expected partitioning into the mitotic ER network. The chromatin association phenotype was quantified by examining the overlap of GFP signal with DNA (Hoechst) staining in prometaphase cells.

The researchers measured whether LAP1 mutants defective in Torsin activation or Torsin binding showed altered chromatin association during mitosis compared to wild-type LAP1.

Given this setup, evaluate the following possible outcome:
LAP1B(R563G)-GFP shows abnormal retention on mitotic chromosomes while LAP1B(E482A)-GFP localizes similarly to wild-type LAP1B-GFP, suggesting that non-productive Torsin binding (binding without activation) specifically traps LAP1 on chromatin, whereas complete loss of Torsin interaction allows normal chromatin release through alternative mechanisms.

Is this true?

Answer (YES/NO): NO